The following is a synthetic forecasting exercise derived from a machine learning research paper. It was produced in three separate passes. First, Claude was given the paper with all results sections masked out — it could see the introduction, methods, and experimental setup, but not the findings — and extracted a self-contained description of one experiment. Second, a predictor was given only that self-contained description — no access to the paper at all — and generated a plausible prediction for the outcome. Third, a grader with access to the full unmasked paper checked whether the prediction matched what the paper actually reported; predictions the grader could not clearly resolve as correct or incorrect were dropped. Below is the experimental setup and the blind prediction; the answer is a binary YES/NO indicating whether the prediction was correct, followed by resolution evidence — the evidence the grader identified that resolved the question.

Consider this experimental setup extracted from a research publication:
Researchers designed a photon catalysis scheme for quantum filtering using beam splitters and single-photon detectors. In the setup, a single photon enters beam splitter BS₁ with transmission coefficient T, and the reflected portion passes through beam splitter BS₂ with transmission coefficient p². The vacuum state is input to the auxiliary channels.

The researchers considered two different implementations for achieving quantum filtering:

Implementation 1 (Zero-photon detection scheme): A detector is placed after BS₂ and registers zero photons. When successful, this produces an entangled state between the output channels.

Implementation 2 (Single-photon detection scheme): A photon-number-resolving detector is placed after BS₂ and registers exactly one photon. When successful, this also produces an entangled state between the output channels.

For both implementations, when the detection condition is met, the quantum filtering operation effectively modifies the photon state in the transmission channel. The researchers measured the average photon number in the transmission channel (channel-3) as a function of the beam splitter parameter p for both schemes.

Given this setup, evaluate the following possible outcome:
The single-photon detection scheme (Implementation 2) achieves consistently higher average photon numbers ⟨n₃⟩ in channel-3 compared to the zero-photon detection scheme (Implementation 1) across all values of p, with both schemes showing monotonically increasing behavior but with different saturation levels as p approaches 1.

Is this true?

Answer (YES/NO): NO